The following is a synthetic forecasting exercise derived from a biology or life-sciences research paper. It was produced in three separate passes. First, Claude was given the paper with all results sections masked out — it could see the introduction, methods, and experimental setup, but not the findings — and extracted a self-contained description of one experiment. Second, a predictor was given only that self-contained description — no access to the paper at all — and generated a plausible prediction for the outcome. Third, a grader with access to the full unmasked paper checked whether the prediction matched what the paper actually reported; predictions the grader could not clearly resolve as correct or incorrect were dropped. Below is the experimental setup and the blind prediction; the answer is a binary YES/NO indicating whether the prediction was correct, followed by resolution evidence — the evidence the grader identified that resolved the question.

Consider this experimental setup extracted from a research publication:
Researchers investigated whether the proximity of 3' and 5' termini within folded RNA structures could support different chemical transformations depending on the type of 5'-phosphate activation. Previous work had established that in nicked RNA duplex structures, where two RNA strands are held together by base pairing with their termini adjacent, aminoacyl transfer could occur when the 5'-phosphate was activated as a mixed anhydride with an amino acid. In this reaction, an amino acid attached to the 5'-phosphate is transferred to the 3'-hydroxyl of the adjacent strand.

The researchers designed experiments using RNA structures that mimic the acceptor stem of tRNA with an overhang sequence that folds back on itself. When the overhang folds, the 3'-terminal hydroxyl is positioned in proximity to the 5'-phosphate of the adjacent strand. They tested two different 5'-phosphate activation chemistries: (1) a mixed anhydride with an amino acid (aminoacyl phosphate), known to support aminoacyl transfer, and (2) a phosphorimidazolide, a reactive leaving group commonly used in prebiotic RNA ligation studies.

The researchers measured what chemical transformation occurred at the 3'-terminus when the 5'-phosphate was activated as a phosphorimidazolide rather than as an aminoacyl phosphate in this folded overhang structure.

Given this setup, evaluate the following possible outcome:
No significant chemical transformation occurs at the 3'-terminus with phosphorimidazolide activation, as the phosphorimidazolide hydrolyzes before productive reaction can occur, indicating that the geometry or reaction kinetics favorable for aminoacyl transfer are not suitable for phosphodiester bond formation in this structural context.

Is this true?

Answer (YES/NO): NO